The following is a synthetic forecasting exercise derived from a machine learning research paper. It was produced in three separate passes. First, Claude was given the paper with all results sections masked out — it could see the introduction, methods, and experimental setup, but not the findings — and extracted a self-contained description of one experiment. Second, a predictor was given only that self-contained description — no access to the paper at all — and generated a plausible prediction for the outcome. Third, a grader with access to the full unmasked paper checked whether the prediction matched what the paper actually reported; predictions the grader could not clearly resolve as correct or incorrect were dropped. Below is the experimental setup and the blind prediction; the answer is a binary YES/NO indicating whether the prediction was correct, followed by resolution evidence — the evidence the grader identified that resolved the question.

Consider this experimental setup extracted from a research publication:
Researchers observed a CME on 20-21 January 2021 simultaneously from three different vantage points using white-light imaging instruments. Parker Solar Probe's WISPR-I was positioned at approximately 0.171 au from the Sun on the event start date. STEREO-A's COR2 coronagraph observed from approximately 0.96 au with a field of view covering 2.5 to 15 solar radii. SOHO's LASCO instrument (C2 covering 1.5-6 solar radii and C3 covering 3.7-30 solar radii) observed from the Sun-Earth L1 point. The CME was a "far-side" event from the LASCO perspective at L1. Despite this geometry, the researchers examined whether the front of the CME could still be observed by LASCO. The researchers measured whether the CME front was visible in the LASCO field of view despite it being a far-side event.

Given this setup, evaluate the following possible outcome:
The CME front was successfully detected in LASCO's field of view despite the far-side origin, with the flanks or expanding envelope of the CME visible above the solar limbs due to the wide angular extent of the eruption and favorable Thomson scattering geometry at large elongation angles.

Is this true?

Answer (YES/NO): NO